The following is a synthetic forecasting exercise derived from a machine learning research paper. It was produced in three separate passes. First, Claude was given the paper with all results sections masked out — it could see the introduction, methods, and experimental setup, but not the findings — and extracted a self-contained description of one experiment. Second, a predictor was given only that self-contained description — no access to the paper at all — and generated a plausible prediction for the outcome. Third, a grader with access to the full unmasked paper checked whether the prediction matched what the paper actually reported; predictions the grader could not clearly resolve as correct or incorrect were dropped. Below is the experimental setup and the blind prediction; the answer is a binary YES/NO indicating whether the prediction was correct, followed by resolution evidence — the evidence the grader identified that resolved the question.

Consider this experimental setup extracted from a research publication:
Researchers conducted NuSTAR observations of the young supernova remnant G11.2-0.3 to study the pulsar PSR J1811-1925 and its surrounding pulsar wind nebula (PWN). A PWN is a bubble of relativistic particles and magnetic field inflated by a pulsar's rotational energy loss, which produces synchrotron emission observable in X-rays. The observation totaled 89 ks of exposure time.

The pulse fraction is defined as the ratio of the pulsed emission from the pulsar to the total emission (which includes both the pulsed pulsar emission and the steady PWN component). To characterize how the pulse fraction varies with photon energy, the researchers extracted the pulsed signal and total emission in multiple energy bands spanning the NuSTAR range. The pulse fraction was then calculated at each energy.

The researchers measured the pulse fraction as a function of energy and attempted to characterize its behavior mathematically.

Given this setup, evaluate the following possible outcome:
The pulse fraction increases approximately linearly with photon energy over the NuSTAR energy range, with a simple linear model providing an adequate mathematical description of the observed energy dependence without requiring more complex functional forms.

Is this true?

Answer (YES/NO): NO